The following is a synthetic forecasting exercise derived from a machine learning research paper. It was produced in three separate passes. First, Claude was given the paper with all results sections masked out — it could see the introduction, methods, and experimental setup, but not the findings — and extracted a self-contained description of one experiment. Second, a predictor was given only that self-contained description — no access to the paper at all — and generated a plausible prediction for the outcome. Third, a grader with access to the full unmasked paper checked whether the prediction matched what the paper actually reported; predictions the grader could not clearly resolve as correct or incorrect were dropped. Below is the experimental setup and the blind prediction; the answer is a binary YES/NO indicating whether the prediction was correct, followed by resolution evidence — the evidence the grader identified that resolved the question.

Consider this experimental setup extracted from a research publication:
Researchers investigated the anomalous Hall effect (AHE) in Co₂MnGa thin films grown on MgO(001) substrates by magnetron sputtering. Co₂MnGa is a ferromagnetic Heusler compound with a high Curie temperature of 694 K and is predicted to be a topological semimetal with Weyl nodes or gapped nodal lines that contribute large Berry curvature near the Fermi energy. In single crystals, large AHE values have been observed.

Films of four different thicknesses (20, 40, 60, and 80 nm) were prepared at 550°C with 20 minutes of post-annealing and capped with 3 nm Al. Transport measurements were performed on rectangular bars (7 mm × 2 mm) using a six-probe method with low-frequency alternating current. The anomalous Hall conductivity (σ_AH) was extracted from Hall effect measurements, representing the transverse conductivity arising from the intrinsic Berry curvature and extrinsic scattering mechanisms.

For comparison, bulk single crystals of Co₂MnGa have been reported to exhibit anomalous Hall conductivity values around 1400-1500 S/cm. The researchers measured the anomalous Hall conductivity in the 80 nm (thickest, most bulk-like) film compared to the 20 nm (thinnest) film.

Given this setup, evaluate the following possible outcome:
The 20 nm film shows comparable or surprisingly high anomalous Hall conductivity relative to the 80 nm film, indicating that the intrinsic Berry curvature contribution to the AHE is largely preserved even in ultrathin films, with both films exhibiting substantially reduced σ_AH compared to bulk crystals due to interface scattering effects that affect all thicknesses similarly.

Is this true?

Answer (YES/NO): NO